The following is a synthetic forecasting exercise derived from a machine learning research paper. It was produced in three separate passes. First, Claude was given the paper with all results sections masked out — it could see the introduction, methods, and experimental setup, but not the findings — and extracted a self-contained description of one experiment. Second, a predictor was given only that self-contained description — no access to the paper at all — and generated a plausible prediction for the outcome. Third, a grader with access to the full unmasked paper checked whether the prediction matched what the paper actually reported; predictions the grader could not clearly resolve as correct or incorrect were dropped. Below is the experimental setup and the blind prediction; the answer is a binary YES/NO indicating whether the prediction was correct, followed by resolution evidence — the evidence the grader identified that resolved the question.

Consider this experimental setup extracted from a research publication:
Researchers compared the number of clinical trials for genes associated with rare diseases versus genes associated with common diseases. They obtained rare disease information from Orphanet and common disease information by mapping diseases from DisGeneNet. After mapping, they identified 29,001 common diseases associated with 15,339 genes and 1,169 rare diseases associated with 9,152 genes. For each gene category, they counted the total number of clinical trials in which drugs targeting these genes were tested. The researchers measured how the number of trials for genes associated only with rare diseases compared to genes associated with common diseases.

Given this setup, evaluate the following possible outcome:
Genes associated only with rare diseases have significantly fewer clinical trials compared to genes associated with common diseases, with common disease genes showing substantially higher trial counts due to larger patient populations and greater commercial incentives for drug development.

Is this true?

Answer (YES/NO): YES